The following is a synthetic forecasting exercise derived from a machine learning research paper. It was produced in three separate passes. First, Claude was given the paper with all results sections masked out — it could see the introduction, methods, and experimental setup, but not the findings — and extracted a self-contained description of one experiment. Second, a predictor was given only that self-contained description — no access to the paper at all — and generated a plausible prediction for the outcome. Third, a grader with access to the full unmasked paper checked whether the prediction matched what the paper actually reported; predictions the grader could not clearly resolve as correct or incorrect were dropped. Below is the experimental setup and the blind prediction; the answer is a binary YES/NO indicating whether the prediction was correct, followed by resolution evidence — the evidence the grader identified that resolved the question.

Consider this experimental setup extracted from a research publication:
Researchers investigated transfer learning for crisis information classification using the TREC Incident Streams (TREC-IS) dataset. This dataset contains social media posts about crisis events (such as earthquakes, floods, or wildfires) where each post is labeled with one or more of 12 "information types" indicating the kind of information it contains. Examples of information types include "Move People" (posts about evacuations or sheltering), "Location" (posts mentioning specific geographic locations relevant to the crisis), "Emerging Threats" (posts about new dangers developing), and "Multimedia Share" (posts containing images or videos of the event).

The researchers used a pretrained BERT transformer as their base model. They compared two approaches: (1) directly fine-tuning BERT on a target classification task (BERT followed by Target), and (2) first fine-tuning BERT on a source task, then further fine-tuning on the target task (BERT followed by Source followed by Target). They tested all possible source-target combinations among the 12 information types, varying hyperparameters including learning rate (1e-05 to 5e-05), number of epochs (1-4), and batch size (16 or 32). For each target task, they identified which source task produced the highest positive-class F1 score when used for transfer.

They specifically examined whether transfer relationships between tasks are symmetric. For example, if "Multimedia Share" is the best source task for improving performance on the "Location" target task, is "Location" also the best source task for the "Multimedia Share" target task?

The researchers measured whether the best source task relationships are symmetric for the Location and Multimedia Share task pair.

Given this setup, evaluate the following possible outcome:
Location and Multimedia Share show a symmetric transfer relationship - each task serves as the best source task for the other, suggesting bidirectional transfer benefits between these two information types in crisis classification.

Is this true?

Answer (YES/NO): NO